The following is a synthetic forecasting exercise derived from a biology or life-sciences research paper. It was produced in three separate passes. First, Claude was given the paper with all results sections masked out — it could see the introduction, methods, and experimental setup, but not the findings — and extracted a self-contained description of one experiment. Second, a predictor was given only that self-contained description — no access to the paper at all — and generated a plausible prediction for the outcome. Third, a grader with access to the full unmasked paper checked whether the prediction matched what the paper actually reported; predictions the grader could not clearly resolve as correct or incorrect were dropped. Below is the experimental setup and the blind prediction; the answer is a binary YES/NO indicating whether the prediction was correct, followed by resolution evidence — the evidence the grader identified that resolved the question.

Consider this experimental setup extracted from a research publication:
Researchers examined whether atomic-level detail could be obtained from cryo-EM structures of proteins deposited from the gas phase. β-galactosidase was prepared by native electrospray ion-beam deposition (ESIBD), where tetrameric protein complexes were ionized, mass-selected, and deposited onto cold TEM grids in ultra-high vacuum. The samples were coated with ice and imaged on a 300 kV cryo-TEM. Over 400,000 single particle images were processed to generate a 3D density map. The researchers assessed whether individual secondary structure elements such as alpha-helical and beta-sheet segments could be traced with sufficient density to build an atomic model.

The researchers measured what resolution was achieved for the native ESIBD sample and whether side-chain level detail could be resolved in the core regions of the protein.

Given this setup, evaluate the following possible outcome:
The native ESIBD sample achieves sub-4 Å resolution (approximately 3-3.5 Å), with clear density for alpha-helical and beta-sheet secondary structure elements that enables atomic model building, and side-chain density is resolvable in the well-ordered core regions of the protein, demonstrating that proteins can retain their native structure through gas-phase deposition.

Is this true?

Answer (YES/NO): NO